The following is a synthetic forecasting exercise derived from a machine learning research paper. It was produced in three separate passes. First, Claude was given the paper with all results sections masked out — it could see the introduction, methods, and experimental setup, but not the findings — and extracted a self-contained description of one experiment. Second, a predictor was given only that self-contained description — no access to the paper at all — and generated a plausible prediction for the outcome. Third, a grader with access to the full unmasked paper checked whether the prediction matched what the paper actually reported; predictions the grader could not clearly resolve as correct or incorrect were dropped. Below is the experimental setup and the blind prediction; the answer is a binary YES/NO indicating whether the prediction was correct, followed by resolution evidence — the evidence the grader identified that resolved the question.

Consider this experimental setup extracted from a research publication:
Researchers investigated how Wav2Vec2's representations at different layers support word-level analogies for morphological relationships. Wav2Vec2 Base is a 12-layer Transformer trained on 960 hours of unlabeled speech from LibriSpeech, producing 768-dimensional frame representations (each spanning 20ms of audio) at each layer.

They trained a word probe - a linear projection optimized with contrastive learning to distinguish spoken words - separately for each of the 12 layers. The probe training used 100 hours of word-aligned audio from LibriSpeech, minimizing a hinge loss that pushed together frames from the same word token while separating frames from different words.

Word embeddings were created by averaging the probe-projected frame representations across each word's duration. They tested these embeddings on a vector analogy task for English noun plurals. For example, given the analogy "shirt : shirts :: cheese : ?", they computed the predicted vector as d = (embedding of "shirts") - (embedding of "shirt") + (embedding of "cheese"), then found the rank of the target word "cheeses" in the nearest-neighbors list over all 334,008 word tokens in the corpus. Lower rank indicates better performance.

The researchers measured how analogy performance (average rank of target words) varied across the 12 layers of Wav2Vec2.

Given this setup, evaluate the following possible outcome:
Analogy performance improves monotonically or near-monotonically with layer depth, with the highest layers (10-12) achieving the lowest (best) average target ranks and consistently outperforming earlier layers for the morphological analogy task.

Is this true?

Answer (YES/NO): NO